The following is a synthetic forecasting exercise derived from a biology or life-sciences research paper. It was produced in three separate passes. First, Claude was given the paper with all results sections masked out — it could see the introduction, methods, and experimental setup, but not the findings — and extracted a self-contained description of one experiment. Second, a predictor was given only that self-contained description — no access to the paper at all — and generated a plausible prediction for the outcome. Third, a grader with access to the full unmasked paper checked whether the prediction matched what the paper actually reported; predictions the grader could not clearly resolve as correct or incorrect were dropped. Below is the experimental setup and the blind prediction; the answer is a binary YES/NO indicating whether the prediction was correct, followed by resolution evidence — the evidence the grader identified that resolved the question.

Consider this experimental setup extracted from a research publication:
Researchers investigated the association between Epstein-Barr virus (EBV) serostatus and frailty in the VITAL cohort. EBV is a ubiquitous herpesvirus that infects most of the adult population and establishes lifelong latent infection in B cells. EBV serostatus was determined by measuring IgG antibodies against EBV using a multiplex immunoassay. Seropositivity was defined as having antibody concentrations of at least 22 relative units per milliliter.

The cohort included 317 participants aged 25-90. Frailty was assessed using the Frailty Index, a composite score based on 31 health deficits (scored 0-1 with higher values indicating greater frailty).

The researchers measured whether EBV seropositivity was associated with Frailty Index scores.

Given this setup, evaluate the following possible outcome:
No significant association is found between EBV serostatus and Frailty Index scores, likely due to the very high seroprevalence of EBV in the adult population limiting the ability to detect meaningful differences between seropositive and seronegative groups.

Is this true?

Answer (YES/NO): YES